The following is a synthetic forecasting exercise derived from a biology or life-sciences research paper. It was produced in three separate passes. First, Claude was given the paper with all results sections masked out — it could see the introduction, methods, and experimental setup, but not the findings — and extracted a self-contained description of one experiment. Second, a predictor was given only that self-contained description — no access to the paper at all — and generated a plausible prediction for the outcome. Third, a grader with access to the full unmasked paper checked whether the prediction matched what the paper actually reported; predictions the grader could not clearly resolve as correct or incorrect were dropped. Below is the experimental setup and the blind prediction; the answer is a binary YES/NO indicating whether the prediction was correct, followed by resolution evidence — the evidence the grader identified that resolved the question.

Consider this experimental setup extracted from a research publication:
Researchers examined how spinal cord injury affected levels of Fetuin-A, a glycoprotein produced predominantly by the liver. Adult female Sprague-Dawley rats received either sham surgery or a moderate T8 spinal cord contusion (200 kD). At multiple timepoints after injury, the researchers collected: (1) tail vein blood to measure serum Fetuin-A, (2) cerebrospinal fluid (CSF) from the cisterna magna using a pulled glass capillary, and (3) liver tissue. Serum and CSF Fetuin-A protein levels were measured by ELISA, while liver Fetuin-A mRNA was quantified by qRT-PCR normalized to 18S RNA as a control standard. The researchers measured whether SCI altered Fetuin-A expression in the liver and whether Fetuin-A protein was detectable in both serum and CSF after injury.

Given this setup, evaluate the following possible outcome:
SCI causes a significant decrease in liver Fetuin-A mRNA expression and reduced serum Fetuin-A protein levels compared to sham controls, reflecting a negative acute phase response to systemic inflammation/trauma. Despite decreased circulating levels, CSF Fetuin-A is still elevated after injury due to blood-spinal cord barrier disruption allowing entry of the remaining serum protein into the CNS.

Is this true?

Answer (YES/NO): NO